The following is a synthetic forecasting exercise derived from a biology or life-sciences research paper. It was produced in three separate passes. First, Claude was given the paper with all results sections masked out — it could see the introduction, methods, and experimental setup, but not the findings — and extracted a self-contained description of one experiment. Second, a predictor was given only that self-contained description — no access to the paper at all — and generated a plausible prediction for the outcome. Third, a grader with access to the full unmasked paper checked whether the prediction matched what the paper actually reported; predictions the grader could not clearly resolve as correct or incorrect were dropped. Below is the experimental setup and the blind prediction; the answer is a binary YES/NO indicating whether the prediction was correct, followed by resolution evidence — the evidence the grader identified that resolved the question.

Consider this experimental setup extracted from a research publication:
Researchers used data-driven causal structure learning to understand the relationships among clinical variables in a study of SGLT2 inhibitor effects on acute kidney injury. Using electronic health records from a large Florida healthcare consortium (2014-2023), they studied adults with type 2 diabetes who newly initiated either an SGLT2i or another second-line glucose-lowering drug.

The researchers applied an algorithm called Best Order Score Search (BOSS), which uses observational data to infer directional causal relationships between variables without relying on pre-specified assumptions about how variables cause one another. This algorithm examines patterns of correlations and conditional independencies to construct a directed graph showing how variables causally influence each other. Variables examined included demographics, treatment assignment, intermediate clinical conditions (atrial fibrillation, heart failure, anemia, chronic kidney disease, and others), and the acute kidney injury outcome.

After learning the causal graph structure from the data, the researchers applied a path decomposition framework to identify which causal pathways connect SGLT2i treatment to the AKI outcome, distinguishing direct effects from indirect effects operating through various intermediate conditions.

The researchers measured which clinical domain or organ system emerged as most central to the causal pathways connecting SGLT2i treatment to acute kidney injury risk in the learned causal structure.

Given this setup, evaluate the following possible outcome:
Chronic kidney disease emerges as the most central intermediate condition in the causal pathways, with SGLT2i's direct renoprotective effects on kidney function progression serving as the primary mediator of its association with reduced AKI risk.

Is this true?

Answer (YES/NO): NO